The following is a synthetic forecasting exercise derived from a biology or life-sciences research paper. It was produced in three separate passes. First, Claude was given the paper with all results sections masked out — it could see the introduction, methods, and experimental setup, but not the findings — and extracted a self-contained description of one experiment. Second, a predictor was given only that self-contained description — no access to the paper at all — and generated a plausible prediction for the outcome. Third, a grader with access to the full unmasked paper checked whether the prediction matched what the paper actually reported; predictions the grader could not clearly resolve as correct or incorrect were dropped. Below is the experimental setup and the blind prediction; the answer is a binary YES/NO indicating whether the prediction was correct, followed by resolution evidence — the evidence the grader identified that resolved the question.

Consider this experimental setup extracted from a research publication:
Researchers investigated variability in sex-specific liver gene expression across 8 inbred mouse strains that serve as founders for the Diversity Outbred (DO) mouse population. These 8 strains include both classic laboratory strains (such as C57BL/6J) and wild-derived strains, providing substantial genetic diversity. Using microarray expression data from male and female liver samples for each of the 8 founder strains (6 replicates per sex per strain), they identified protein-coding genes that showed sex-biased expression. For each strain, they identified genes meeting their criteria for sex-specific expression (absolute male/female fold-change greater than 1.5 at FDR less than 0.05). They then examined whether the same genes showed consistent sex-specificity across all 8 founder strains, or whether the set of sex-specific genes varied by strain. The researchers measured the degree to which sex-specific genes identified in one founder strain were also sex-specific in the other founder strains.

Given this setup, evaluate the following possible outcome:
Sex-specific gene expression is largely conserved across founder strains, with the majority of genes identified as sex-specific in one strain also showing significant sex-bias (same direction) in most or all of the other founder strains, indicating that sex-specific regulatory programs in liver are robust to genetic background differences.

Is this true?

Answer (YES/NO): NO